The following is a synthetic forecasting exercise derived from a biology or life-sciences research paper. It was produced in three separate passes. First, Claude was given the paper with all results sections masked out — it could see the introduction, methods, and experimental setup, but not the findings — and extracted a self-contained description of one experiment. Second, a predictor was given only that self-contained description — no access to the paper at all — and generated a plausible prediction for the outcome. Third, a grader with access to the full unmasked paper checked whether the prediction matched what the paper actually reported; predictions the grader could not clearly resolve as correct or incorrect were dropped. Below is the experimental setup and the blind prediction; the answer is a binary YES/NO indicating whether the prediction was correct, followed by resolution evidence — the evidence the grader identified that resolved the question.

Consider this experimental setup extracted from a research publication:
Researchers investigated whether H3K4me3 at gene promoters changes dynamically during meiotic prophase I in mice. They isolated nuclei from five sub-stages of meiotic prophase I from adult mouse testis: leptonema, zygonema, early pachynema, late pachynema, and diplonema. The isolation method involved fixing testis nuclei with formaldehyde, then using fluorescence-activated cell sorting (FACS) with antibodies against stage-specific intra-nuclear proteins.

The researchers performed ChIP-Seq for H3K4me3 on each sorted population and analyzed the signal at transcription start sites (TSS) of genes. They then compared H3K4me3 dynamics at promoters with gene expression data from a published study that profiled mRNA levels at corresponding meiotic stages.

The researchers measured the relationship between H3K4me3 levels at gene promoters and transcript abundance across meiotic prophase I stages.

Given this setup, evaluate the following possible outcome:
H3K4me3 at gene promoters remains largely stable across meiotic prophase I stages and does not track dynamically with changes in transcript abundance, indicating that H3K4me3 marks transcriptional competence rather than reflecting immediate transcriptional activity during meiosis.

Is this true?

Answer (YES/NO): NO